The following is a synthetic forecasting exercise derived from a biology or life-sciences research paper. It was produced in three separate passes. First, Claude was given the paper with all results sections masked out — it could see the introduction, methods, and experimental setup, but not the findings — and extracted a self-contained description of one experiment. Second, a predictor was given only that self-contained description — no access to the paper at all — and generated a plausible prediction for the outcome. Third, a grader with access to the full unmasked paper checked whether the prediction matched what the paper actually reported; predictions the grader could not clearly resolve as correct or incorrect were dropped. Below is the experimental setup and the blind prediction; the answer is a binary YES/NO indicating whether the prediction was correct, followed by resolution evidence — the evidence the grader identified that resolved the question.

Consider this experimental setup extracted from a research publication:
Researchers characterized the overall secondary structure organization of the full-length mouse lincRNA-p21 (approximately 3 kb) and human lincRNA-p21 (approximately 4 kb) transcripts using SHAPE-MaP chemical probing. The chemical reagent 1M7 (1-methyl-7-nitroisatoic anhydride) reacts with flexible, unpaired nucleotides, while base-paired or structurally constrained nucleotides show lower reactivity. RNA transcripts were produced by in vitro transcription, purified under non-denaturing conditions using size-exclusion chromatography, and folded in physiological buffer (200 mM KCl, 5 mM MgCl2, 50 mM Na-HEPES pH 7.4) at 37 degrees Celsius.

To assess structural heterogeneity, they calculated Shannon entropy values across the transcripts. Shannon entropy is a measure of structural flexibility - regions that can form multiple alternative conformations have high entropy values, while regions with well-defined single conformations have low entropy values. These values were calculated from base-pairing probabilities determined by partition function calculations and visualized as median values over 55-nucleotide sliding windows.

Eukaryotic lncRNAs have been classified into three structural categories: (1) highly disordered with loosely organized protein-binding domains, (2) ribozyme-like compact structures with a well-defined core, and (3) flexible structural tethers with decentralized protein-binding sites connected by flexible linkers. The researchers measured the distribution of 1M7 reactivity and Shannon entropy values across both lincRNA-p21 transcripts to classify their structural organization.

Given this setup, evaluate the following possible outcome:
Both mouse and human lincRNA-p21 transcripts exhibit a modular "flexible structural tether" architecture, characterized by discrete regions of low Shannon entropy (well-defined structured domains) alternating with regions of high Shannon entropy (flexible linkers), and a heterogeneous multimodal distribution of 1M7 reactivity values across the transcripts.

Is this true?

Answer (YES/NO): NO